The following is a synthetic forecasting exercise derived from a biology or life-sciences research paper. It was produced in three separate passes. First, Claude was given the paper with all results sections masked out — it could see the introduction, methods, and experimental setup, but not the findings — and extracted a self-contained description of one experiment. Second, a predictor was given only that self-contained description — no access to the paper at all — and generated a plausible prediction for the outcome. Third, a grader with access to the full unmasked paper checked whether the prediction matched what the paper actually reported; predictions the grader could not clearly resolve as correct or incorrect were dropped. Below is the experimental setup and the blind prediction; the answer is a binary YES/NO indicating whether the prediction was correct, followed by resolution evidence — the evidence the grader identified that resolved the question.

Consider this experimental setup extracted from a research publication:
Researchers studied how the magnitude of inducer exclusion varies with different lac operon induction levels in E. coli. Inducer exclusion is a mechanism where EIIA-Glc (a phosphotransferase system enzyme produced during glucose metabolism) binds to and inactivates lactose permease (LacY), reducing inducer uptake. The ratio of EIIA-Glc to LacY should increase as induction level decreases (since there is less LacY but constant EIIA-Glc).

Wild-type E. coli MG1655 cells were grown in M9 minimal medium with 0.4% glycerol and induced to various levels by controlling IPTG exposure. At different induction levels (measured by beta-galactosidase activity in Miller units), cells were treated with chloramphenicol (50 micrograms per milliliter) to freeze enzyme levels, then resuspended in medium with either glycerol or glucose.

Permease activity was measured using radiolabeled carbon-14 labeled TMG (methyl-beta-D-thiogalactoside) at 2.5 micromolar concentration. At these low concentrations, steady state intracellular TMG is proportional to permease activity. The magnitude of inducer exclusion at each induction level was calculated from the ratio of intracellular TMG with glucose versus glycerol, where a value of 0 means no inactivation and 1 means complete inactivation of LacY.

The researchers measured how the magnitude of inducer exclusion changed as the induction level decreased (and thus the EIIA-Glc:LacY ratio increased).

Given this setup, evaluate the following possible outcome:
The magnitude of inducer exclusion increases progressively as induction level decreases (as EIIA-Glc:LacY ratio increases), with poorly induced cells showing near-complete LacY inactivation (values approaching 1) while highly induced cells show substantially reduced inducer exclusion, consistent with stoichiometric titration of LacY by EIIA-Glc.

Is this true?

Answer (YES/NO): NO